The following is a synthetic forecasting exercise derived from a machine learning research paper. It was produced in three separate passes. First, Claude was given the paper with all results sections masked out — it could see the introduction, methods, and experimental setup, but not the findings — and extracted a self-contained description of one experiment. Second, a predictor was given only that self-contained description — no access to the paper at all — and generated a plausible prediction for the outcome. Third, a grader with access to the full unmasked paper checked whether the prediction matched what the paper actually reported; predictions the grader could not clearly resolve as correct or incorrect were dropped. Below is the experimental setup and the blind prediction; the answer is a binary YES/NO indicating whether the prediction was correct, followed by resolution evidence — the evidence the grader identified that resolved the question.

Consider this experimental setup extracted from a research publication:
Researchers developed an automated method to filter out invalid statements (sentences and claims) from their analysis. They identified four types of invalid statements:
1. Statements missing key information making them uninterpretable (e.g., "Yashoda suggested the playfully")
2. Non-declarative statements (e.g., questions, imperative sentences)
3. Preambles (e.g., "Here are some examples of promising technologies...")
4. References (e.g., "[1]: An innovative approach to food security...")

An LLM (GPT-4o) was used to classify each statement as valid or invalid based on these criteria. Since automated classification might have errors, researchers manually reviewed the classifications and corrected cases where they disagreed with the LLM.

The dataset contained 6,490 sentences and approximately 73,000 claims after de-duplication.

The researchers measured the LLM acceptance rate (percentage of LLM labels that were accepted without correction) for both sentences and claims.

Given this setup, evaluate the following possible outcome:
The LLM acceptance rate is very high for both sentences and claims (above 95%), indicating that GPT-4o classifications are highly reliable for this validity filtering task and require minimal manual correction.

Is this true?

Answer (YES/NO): YES